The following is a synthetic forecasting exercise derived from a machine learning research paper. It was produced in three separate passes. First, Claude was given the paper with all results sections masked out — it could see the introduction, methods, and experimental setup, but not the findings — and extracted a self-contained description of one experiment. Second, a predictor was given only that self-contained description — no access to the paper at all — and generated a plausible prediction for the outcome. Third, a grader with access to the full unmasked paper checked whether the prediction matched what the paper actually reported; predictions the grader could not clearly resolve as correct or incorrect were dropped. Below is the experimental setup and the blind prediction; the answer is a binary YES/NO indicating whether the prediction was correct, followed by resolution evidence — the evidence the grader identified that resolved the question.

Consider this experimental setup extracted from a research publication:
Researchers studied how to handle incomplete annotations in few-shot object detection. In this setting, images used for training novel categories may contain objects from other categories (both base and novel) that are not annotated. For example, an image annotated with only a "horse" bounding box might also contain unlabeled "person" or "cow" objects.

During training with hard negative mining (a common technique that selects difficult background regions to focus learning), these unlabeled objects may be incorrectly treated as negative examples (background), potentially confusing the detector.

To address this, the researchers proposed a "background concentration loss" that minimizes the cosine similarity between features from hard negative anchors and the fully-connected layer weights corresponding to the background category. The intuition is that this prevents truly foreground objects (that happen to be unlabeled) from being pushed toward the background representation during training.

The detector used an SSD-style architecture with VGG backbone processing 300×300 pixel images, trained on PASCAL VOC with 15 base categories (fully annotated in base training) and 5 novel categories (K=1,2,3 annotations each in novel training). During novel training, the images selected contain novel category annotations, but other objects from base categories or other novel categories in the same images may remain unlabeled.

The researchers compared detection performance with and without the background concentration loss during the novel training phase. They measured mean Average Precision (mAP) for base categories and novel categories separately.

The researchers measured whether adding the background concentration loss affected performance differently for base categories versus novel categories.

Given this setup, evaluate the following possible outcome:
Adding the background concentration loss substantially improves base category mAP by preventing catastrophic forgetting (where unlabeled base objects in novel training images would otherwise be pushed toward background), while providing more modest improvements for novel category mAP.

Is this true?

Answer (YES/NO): NO